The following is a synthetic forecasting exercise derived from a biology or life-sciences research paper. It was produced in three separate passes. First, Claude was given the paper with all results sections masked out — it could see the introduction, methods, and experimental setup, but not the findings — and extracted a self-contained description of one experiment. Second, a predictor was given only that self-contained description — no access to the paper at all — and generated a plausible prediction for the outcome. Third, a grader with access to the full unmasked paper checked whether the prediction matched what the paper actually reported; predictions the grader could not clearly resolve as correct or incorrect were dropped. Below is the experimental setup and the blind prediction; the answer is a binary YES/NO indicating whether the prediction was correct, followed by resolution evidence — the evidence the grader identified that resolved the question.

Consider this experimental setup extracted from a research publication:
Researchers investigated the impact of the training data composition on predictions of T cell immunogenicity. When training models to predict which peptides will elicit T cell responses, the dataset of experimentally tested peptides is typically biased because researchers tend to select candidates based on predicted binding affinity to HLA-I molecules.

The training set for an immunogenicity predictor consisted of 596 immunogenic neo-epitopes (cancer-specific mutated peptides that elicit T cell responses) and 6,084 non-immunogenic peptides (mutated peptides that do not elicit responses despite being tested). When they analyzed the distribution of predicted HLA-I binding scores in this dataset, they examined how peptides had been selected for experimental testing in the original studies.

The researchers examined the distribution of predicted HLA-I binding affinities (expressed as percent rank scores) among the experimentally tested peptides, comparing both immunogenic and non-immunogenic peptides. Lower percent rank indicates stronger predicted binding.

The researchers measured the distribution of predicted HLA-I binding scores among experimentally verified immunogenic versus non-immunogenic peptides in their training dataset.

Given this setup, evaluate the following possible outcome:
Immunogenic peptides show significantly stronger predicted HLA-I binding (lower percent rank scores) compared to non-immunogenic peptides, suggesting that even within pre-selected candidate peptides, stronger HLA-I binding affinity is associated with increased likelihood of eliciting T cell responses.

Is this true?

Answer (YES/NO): NO